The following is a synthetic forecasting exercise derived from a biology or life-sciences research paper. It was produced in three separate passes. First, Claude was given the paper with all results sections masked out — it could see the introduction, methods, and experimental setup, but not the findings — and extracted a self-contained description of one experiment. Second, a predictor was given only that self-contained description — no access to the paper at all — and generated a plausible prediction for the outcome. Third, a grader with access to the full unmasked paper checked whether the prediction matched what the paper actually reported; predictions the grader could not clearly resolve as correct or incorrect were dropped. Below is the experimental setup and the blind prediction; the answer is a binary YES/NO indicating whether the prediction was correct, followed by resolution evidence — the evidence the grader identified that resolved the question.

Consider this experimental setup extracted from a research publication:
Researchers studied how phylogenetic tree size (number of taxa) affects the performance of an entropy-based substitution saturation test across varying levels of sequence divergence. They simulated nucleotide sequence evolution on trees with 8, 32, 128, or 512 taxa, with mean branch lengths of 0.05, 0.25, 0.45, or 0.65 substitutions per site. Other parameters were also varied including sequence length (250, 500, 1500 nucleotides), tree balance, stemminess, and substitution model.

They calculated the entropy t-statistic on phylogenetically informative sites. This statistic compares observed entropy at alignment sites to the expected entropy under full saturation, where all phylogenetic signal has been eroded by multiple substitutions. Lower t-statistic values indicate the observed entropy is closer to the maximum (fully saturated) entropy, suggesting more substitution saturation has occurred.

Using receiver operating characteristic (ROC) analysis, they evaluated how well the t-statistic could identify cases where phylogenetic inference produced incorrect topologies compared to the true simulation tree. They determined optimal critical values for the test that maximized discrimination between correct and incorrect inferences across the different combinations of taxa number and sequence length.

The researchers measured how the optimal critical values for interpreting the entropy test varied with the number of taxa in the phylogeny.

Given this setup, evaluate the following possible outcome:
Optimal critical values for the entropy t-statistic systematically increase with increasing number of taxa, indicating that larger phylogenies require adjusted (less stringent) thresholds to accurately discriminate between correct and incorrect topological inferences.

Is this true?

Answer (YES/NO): NO